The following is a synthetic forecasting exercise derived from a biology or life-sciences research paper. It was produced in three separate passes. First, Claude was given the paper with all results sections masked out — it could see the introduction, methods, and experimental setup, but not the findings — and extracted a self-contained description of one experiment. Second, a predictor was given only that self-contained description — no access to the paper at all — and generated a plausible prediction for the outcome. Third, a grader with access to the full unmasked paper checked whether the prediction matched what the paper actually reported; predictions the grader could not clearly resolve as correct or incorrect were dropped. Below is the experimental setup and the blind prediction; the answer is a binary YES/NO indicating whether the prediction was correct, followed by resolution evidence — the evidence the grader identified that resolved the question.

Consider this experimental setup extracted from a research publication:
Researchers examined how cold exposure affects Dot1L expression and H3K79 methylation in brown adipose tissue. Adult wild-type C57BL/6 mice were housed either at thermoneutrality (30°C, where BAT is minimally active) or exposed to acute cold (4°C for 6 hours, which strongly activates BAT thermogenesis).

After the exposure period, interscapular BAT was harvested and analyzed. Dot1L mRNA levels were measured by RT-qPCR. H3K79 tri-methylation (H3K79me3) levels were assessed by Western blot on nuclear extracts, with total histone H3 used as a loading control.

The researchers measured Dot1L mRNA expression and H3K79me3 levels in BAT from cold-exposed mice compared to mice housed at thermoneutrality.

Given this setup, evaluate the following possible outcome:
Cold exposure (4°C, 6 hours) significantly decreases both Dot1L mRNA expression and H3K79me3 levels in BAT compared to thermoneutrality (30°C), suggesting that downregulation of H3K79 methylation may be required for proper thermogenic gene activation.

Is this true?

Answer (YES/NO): NO